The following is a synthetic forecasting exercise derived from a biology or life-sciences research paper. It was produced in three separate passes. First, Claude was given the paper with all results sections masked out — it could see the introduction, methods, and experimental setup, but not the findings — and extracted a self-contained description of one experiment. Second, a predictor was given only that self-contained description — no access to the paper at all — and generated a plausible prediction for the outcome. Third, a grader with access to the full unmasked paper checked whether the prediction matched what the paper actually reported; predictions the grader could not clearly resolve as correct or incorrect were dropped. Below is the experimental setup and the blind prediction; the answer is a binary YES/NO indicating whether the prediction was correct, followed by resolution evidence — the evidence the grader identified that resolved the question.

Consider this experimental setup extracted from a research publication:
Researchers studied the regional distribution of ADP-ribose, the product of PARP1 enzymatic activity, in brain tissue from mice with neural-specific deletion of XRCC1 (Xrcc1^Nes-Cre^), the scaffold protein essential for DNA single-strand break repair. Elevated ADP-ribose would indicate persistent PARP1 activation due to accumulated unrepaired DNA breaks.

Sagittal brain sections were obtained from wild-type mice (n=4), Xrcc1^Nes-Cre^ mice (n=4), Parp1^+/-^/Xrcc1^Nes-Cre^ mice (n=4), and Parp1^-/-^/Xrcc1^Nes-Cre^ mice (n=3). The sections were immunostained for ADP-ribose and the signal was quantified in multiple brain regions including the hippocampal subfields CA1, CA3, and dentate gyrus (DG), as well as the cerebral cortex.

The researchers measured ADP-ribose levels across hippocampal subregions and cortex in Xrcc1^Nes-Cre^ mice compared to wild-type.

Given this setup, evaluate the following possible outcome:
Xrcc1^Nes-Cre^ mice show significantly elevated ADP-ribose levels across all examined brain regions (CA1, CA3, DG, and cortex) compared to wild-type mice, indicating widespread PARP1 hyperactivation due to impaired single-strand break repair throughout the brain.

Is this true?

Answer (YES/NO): YES